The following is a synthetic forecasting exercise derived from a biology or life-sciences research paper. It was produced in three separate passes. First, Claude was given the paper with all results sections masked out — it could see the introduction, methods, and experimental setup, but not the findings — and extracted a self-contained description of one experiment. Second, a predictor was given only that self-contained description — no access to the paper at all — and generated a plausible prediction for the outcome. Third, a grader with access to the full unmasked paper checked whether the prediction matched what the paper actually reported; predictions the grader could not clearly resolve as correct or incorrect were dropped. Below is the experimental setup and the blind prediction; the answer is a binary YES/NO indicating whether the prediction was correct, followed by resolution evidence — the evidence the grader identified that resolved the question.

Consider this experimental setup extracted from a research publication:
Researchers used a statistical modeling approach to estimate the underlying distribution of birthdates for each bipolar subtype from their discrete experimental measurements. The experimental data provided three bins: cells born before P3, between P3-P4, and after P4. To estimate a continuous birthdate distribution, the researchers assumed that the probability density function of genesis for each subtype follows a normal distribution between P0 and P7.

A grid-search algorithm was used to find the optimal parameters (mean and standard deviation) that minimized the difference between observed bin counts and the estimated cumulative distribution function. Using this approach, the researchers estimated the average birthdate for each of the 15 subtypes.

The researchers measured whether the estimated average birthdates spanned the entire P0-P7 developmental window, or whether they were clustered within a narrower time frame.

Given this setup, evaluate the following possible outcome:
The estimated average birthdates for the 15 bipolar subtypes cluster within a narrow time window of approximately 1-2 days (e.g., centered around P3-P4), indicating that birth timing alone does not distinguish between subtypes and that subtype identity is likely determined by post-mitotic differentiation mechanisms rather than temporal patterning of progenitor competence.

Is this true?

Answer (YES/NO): NO